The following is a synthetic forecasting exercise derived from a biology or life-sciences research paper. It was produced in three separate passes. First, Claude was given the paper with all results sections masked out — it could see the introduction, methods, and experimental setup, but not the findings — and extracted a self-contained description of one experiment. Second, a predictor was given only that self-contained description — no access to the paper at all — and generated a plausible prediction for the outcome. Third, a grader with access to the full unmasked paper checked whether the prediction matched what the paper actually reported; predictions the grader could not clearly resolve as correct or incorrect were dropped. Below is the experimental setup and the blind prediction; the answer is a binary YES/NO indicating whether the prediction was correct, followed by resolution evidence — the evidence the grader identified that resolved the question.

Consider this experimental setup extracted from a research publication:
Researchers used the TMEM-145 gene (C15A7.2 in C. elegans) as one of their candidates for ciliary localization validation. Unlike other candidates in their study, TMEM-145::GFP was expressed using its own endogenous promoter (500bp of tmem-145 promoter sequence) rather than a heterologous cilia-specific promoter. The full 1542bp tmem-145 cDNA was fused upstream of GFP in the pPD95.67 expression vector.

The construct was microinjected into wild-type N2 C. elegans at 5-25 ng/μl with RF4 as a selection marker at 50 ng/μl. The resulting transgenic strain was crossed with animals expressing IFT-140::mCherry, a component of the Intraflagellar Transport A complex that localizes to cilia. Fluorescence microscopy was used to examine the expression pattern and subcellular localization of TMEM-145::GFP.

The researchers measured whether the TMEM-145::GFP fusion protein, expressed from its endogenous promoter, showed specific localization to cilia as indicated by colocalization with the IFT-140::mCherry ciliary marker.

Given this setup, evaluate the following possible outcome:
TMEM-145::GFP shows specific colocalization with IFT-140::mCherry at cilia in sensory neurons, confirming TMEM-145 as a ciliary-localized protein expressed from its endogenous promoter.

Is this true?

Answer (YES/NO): YES